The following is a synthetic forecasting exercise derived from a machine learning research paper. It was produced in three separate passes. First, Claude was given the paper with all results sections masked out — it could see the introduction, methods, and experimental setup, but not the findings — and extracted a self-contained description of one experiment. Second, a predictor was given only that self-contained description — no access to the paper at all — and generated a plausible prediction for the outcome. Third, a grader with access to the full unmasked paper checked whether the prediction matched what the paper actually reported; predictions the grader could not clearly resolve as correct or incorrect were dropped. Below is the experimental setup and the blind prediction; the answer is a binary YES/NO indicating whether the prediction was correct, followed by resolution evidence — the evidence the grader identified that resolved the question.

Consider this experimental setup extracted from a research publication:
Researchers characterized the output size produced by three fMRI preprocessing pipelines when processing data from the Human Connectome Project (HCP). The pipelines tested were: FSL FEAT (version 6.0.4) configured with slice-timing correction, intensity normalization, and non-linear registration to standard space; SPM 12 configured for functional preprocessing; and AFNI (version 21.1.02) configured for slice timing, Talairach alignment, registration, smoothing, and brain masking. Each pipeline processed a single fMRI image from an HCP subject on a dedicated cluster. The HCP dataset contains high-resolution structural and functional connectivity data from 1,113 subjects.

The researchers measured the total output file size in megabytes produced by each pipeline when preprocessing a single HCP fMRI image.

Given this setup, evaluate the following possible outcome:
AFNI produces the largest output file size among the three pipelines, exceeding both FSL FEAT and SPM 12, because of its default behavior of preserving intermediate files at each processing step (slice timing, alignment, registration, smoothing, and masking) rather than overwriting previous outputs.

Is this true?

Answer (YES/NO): YES